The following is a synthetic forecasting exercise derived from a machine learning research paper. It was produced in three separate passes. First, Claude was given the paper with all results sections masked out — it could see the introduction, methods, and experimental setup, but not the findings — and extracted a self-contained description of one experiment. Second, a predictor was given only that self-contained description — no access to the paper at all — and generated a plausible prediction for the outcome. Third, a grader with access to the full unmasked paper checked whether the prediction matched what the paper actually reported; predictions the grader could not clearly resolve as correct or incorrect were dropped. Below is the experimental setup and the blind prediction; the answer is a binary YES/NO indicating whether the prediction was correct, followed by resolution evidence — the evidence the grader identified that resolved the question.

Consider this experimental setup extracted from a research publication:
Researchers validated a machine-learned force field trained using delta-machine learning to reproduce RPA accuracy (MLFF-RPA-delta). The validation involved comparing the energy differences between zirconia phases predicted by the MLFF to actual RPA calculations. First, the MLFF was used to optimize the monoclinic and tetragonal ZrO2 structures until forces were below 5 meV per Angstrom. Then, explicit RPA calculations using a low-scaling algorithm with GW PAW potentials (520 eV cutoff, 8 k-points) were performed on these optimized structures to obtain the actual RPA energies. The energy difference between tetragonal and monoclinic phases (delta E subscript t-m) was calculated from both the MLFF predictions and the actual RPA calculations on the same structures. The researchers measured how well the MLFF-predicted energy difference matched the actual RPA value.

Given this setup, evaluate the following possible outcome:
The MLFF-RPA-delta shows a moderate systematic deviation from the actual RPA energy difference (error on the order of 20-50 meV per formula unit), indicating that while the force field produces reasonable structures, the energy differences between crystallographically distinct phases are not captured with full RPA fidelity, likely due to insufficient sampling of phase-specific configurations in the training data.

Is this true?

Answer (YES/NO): NO